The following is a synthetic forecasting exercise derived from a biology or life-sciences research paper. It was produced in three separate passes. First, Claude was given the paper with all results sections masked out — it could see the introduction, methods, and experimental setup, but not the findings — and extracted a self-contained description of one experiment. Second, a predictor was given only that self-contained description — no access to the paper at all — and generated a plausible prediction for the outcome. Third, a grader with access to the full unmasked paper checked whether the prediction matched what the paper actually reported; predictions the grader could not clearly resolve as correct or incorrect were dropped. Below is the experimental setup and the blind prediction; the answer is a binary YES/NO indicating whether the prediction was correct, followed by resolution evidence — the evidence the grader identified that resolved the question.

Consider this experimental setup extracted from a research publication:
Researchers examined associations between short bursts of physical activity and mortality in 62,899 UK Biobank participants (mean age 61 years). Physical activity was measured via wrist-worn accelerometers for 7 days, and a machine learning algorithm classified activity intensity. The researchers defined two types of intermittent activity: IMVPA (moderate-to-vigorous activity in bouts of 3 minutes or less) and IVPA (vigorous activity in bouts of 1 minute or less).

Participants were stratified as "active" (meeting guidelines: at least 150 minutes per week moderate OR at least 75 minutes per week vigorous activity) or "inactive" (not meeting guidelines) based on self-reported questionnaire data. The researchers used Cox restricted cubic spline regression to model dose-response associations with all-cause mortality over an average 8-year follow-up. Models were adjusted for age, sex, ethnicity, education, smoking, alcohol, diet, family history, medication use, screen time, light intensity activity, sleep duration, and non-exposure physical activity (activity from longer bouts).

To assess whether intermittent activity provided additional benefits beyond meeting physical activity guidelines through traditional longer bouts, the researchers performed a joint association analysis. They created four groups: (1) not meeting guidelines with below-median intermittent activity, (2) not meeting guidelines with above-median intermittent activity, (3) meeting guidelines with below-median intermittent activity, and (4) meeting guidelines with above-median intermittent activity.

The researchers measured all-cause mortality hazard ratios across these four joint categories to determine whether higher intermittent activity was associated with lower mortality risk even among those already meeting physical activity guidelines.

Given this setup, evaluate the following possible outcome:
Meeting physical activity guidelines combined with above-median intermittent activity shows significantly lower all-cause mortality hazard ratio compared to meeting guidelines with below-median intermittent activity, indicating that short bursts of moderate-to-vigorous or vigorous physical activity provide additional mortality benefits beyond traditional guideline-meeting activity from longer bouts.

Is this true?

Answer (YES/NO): YES